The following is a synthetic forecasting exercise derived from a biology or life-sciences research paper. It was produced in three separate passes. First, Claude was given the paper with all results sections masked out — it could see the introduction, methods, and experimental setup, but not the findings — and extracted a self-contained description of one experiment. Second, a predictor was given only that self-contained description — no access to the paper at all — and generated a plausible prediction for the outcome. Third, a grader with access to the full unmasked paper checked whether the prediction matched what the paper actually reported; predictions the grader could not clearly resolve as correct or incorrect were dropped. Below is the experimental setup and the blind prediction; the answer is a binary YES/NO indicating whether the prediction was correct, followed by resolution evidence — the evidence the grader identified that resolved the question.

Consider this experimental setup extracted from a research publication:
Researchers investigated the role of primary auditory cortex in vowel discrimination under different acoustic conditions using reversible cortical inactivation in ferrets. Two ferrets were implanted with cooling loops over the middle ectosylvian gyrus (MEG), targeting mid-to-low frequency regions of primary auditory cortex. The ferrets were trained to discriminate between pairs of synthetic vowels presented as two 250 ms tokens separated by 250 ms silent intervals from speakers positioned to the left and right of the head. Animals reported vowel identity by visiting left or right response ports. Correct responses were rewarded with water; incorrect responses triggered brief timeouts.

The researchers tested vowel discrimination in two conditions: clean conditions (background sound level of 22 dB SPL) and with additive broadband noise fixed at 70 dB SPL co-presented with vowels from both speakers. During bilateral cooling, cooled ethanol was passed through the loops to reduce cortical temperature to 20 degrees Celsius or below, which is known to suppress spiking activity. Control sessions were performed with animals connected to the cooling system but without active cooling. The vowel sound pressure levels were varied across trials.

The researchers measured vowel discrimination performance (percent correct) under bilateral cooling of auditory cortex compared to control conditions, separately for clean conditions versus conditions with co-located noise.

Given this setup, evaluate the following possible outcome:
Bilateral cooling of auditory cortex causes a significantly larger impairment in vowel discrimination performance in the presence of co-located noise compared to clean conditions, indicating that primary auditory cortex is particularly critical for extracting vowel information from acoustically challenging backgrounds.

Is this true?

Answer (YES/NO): YES